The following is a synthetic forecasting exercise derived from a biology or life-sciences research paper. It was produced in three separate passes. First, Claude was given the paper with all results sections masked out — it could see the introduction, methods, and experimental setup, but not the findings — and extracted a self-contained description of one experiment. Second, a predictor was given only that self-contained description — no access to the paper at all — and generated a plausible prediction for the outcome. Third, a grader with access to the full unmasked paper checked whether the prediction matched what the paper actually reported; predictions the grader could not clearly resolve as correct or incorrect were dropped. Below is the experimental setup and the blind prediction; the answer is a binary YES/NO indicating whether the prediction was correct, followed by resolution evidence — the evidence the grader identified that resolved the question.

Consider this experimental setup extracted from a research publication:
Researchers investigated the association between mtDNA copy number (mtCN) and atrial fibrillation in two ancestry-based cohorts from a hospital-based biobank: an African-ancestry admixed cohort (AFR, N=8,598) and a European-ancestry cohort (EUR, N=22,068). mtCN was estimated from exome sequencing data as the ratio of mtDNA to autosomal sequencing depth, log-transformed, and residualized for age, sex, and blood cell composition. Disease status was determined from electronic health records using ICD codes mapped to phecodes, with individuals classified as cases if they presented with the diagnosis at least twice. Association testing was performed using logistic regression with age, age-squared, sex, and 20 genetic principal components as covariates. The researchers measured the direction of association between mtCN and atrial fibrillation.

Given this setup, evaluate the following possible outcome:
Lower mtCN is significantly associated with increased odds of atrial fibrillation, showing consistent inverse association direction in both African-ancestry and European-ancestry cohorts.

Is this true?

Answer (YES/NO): NO